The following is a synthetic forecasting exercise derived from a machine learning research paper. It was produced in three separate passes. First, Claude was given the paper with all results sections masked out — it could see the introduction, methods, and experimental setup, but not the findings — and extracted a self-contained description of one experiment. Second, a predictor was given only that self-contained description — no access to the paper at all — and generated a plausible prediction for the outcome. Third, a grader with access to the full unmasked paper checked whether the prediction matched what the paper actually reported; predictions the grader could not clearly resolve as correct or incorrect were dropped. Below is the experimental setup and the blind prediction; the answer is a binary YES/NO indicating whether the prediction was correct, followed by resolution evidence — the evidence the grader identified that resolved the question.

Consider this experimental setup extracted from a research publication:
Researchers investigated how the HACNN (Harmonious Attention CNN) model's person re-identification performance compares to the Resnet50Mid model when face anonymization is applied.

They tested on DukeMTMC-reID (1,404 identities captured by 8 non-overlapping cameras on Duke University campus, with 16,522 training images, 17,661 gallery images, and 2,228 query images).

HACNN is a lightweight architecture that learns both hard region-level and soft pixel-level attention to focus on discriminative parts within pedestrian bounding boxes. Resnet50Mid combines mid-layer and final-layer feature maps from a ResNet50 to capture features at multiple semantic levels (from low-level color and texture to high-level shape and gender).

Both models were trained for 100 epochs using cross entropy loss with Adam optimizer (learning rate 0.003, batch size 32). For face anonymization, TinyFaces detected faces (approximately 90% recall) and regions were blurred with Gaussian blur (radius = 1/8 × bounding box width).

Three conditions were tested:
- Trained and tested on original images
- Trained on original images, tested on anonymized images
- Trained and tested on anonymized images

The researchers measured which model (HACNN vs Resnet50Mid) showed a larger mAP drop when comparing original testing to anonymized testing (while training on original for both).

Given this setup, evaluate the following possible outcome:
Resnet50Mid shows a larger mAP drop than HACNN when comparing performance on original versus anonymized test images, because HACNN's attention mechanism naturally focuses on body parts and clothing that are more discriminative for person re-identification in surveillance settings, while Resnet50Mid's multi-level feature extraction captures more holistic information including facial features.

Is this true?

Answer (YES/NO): YES